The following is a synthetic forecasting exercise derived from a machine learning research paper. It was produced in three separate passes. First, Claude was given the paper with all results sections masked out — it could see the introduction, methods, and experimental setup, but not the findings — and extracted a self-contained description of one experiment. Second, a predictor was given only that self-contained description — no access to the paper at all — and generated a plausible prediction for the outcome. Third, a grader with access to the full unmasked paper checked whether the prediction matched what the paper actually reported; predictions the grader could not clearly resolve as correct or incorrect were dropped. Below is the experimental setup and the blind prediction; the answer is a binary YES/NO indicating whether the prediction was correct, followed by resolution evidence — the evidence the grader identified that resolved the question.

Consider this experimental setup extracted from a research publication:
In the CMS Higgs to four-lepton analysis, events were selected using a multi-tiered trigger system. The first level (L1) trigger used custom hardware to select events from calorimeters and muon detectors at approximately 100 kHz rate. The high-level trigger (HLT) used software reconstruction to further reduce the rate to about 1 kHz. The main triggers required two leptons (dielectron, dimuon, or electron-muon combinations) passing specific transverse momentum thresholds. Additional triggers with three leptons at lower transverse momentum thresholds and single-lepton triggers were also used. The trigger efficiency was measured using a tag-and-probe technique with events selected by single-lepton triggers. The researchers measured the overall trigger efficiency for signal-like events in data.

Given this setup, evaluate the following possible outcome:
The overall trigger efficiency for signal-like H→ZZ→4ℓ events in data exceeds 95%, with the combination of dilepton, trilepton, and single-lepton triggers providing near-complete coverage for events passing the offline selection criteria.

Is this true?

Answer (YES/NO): YES